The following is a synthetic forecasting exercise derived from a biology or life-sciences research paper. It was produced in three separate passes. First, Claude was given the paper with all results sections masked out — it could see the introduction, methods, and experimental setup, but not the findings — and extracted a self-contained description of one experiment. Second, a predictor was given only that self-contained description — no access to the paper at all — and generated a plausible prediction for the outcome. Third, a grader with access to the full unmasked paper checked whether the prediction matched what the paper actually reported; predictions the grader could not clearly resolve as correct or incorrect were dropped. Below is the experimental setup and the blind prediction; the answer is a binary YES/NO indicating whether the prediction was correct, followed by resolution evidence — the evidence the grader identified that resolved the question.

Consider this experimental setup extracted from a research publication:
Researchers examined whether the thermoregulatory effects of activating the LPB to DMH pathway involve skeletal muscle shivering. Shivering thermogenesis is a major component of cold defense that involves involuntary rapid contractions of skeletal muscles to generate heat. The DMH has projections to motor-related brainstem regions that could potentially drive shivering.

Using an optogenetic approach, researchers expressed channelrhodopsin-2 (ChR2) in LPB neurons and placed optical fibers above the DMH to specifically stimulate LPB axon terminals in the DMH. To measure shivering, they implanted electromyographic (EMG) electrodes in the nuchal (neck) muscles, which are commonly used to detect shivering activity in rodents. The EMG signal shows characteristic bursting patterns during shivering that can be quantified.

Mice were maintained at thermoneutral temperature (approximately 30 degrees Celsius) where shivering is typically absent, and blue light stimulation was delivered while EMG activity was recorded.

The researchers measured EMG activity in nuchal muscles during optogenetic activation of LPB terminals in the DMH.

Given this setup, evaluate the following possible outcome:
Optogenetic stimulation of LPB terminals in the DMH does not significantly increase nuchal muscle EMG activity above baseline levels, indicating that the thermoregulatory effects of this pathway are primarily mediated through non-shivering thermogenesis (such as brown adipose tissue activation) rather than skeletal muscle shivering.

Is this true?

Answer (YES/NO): NO